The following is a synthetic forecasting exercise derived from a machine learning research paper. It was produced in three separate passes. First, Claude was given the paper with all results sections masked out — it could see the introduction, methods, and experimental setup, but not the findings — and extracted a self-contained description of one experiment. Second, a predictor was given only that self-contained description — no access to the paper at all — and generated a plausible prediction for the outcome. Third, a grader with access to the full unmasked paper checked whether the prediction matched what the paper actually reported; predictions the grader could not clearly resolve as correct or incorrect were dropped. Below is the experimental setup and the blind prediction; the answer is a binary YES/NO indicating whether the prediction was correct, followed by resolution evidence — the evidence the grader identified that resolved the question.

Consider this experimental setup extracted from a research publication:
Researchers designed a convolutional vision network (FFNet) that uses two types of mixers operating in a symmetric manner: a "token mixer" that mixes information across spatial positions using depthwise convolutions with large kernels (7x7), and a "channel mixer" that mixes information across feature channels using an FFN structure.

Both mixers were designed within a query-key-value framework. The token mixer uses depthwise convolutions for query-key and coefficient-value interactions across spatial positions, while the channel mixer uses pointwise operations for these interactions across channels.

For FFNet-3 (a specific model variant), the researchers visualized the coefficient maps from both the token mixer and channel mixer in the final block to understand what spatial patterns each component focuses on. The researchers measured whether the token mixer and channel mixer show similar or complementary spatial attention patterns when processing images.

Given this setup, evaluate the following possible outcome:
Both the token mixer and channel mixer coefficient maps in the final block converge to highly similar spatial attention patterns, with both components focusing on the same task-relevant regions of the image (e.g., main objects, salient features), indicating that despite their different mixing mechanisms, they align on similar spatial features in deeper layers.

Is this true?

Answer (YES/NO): NO